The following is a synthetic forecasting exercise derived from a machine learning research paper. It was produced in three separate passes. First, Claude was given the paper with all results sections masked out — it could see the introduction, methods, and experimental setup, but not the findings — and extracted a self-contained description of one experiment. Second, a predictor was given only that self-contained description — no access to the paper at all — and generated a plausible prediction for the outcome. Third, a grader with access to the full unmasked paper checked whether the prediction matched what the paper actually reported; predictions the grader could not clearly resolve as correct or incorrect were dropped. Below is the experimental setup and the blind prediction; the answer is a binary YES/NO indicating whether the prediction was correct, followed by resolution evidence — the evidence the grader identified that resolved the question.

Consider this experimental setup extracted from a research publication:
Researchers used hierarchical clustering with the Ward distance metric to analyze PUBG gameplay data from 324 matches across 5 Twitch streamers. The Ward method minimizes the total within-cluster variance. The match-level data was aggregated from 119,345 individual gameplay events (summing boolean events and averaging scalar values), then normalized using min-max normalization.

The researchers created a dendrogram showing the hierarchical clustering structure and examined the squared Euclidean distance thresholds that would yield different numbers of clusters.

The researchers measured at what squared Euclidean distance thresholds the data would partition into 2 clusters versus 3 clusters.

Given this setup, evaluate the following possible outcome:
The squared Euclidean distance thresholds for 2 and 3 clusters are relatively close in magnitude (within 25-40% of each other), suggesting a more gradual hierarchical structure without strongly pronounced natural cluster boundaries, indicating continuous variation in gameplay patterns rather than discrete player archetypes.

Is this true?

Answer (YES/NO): NO